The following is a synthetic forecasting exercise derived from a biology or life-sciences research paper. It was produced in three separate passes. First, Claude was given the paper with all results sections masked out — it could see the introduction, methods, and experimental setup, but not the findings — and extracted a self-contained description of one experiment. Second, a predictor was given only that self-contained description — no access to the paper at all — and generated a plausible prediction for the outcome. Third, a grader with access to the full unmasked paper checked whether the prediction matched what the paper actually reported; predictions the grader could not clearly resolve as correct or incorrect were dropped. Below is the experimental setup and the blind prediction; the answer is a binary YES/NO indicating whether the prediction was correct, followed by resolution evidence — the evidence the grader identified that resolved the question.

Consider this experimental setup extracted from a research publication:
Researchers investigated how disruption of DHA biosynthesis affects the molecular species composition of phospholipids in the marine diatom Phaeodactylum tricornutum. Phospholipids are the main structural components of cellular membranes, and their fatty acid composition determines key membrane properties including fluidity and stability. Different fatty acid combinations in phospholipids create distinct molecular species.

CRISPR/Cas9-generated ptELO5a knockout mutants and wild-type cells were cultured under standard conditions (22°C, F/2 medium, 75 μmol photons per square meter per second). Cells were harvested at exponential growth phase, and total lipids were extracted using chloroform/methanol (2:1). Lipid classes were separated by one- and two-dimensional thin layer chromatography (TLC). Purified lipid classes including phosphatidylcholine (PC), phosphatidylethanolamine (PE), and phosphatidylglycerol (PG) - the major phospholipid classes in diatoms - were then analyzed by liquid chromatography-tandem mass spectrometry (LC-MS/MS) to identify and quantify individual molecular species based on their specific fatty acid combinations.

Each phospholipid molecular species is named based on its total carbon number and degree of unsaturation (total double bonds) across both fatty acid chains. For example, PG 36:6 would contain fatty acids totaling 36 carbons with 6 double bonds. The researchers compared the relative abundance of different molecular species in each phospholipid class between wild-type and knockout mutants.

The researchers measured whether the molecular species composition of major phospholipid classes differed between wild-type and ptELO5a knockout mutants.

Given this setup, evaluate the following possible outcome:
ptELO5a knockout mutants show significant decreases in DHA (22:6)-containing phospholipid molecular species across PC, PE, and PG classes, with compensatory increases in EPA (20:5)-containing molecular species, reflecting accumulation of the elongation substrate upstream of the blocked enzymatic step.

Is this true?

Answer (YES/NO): NO